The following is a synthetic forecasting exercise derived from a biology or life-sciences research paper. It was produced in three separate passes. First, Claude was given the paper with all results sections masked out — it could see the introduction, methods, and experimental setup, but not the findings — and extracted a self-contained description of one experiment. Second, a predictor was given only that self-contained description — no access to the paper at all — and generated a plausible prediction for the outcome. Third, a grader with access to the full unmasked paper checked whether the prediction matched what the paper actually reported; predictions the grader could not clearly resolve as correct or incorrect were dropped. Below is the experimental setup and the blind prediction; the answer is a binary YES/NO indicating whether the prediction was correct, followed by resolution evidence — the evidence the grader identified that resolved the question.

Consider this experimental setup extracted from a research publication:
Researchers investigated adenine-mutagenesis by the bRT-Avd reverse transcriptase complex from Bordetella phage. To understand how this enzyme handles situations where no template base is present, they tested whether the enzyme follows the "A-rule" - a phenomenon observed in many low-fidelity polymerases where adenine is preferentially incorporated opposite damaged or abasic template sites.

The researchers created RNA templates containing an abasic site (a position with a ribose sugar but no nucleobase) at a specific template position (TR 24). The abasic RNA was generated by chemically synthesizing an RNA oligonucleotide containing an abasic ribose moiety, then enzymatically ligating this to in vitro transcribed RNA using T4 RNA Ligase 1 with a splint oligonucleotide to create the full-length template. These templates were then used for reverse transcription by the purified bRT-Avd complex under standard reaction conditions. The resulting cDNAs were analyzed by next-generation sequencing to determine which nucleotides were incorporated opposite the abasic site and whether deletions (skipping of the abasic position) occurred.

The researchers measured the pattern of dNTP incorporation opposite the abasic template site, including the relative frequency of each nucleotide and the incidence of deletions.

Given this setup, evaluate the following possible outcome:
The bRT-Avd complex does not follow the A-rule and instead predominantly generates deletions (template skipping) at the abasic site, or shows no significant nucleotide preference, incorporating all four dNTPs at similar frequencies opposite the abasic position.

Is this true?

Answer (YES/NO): NO